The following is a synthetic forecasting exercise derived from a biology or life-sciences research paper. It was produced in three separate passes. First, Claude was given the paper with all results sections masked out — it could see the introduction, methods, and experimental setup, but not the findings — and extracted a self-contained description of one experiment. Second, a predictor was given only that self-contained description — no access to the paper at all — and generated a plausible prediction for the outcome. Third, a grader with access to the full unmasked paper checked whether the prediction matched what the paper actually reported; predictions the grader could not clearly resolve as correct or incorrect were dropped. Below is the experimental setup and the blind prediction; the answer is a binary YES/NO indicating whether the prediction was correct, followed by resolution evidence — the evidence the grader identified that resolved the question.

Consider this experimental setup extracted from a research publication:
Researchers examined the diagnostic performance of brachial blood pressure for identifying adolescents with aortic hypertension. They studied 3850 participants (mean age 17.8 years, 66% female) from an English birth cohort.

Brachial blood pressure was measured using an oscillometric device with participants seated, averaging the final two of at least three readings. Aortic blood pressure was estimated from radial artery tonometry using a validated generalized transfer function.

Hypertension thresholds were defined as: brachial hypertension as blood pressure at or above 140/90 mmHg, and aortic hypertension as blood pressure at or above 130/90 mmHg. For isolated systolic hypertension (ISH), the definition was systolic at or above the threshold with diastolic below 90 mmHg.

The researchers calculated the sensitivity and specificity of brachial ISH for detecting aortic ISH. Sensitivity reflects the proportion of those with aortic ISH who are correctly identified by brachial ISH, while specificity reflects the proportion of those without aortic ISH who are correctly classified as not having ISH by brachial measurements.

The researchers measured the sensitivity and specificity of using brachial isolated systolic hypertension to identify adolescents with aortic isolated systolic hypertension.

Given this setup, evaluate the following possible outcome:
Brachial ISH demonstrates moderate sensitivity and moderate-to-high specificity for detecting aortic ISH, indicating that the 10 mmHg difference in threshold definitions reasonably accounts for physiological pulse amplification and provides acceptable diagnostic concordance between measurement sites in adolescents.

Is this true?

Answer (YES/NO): NO